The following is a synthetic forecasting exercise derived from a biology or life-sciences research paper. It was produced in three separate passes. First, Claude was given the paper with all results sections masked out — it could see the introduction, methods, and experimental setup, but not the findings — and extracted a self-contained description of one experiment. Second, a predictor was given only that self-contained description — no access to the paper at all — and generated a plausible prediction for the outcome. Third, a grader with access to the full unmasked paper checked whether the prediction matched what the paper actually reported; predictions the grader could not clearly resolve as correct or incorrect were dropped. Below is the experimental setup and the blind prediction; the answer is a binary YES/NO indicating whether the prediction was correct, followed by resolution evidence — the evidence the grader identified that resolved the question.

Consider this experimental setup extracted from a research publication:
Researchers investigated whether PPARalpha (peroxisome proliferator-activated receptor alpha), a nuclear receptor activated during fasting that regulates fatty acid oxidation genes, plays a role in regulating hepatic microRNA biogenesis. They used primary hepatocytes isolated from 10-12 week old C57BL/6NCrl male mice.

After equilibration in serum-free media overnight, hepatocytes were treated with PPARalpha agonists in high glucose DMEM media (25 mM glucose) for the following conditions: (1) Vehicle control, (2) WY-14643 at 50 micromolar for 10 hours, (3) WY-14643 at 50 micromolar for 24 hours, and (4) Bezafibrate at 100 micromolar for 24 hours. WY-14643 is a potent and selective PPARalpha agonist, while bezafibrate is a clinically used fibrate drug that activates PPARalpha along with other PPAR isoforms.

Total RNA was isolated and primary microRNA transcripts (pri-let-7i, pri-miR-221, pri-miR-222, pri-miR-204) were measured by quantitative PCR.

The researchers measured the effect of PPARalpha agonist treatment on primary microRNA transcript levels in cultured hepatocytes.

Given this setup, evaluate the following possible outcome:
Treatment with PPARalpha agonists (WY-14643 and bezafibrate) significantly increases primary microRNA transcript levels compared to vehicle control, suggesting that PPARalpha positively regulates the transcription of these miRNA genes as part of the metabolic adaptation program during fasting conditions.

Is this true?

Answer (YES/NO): YES